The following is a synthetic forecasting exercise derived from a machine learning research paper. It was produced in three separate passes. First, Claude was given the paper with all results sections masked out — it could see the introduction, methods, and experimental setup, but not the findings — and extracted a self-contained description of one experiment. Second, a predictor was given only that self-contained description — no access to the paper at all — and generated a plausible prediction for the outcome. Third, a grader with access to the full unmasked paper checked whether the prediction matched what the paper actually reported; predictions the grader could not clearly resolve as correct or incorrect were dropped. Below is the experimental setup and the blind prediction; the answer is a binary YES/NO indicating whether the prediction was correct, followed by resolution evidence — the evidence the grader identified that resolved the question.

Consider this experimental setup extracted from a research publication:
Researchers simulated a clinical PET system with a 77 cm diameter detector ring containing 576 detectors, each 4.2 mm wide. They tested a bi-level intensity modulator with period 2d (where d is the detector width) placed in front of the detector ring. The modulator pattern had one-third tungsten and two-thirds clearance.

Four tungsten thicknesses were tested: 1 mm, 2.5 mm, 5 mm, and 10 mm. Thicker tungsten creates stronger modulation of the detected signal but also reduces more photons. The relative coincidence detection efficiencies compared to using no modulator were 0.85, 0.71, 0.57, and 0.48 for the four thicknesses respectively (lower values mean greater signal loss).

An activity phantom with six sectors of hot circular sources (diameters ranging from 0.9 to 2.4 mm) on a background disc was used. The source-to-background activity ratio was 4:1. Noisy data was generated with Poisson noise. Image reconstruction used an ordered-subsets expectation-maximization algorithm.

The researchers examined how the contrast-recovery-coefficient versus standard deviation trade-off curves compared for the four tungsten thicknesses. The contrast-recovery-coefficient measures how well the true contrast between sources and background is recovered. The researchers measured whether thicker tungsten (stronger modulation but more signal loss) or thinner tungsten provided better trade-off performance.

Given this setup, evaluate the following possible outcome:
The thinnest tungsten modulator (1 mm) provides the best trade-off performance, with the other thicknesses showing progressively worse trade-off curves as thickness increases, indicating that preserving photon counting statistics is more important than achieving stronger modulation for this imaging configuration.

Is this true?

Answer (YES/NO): NO